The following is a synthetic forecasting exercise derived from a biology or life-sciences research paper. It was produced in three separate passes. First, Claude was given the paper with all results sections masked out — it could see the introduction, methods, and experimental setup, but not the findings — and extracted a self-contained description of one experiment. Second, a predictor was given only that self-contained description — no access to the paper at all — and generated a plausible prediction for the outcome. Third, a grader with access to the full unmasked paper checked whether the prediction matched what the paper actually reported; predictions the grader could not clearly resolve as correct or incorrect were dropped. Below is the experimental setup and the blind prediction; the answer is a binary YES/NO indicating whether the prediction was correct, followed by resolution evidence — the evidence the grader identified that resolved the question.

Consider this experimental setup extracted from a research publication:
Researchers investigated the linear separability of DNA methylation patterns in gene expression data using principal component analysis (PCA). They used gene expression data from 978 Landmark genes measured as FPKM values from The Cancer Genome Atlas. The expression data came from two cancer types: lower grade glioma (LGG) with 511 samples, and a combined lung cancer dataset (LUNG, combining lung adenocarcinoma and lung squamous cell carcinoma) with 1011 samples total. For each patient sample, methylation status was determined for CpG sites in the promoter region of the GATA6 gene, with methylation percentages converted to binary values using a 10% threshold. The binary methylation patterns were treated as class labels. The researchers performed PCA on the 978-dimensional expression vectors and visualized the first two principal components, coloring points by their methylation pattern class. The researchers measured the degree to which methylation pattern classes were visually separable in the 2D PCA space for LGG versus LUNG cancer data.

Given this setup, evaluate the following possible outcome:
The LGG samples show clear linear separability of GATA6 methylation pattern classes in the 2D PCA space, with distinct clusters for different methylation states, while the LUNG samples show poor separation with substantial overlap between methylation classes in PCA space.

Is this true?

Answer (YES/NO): NO